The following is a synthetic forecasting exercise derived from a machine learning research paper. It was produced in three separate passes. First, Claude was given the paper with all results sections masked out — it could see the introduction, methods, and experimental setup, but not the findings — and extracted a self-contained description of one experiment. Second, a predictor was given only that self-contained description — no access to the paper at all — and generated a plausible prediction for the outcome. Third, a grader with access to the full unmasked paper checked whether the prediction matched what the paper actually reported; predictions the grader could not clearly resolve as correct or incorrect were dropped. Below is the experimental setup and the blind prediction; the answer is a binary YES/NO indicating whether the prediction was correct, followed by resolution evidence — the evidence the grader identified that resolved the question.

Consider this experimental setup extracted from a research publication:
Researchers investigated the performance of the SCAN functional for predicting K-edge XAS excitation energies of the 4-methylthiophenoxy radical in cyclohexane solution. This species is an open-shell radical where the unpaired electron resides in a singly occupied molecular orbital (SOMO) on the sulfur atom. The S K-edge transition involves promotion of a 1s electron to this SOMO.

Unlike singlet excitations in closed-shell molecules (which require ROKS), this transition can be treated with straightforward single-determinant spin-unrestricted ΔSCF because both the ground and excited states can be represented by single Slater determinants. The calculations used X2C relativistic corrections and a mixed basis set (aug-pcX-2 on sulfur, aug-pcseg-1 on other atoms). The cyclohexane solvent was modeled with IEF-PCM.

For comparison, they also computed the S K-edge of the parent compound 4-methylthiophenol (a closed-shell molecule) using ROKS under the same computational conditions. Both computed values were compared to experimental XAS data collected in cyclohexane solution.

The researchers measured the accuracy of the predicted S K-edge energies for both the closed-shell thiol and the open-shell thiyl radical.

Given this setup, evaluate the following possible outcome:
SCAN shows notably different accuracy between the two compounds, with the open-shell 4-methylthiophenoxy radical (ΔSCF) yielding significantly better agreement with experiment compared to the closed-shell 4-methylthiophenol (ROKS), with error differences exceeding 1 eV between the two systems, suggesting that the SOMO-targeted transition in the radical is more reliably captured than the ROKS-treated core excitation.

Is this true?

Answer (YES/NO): NO